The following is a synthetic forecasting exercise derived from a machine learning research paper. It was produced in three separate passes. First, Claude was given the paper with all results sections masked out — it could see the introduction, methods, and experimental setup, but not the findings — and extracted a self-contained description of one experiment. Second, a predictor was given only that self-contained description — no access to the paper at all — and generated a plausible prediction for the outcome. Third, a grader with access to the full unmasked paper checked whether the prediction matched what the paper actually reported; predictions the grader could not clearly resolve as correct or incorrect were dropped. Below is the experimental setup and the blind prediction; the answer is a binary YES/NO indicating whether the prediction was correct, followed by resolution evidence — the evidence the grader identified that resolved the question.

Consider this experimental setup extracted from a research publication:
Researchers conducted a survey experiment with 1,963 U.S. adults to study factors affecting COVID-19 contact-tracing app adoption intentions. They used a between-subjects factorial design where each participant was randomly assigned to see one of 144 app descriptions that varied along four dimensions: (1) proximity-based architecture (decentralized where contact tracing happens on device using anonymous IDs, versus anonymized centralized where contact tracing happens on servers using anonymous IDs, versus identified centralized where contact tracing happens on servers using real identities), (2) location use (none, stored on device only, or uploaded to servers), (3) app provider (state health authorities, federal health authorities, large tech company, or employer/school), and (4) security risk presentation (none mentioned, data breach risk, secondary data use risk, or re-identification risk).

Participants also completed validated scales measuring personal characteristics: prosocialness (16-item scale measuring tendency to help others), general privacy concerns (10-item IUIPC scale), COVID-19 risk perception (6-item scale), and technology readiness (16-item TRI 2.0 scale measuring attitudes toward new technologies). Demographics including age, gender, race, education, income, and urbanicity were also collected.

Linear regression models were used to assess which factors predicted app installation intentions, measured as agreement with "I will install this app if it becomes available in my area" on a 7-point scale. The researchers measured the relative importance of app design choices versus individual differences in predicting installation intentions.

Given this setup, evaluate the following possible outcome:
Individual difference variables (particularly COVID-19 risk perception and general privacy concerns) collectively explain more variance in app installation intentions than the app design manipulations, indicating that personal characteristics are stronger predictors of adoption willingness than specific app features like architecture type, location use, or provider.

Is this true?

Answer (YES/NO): YES